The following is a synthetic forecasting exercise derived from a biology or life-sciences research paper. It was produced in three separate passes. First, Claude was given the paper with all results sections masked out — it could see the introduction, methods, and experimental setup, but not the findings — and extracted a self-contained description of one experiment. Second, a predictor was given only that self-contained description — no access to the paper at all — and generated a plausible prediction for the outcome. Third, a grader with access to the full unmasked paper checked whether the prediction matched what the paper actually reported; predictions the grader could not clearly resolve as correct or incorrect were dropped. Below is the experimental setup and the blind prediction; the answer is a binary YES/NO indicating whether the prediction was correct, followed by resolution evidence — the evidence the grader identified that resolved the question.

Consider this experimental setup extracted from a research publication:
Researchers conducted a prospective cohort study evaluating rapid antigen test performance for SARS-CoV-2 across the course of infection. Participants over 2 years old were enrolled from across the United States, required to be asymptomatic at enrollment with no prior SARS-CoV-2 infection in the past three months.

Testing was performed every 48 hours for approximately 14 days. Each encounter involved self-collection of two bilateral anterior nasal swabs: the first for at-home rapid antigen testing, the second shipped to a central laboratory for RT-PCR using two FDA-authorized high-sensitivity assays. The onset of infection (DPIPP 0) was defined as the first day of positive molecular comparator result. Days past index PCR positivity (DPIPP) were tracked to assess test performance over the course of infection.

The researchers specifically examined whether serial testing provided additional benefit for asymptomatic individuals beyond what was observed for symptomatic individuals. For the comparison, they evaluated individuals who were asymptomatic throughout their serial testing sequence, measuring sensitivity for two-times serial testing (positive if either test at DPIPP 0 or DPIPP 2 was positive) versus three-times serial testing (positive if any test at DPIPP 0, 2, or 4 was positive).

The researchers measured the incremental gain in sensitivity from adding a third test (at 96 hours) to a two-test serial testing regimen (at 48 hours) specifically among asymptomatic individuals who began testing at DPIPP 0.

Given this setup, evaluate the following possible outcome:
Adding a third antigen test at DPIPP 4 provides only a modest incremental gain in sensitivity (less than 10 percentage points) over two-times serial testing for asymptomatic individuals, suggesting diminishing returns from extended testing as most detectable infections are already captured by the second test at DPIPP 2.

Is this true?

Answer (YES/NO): NO